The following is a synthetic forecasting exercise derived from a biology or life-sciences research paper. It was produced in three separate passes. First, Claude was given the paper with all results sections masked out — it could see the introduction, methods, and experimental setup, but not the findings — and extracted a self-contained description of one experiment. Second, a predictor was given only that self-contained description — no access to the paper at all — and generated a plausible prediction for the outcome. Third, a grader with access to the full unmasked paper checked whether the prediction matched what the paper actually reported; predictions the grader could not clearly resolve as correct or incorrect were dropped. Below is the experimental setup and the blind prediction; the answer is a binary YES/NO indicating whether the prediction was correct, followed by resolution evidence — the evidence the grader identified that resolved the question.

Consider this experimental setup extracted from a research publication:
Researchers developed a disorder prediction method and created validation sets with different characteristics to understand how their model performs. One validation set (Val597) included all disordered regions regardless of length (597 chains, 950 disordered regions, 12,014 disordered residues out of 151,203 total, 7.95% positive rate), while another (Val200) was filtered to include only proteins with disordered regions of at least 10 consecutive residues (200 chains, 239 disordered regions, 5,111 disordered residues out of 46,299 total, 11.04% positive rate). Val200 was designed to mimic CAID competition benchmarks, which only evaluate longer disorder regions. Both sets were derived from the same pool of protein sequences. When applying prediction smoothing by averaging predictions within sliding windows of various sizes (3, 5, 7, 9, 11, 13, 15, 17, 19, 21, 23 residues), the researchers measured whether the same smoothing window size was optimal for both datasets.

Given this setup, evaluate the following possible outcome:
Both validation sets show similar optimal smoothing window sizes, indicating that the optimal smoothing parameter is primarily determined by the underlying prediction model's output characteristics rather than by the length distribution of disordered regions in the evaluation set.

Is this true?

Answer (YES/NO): NO